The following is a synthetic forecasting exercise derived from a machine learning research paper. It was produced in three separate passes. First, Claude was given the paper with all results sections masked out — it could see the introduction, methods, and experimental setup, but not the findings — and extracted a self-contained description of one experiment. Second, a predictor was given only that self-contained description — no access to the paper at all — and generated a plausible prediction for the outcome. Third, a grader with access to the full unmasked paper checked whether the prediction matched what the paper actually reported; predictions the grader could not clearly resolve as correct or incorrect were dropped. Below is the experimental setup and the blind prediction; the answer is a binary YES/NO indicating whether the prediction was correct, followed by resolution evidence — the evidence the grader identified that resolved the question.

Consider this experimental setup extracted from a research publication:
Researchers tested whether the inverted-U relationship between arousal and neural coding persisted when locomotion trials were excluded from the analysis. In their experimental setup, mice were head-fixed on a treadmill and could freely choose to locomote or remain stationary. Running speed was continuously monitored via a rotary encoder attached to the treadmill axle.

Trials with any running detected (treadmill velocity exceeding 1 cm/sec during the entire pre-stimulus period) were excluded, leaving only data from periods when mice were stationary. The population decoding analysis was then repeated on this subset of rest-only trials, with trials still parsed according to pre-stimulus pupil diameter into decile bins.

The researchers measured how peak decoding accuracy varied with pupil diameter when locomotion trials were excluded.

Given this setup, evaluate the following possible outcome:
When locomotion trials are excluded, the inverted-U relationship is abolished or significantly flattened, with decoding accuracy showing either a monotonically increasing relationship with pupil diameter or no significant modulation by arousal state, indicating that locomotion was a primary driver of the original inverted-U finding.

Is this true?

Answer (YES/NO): NO